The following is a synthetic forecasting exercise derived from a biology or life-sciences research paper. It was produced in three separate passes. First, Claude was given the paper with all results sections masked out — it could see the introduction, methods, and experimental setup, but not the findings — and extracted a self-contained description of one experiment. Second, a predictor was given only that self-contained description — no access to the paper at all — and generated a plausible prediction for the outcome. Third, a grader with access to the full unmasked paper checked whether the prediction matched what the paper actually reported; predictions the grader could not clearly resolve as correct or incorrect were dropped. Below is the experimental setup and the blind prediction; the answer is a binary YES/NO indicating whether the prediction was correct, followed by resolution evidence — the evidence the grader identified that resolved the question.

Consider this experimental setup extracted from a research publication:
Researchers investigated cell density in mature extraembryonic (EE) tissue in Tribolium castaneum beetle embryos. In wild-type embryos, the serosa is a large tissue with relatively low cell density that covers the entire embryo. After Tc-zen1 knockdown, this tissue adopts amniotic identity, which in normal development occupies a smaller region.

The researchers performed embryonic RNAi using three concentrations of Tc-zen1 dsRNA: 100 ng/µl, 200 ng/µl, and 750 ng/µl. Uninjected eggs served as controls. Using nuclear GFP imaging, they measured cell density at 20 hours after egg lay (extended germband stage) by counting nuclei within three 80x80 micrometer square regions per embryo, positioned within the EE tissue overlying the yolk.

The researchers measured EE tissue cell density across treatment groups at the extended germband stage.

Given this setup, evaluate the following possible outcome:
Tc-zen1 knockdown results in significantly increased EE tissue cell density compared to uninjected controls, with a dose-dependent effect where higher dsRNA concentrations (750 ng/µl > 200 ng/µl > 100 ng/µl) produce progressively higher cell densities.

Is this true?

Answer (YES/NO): NO